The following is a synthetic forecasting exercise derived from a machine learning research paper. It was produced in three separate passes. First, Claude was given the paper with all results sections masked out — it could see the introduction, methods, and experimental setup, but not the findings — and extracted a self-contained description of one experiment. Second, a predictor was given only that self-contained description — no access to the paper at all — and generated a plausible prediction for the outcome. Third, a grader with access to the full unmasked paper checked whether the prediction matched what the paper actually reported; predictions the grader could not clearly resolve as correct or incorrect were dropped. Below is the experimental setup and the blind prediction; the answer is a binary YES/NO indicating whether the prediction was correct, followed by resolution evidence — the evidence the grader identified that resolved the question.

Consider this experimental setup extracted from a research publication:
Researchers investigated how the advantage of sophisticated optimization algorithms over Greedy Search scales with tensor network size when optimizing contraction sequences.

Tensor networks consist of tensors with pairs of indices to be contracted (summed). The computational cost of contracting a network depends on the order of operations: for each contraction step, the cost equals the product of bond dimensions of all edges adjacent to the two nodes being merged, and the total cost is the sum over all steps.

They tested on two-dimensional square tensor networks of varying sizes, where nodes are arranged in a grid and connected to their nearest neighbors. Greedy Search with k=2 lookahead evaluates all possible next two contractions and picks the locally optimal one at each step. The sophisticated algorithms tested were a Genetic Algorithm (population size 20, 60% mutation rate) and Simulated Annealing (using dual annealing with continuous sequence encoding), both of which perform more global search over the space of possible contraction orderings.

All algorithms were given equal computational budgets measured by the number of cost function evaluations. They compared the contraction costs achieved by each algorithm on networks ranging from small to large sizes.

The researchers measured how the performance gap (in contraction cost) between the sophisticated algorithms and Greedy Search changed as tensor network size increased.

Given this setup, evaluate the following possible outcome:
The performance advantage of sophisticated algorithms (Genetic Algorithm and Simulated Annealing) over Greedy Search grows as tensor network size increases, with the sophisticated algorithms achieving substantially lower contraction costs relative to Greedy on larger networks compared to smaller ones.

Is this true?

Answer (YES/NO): YES